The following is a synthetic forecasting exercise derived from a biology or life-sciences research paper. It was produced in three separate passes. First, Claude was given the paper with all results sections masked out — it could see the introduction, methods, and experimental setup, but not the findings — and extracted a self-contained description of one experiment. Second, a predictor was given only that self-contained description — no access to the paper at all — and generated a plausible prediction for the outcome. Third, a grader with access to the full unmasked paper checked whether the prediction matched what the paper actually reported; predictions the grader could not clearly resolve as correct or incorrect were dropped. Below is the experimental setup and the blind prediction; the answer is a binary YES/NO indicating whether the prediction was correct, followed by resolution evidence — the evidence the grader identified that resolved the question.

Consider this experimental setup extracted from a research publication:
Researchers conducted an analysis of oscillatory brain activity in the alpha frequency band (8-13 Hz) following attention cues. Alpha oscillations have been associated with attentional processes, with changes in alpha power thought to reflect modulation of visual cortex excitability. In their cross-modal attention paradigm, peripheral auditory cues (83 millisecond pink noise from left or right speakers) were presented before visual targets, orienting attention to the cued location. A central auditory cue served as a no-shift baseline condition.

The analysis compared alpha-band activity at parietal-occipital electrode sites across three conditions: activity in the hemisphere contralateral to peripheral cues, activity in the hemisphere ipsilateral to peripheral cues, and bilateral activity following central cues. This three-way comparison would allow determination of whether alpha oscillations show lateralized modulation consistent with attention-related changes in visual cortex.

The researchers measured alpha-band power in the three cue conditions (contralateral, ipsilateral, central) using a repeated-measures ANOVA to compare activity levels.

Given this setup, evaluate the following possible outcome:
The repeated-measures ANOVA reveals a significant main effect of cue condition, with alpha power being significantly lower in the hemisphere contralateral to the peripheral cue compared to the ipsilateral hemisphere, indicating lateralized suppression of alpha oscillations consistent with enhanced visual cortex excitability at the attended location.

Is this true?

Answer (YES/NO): NO